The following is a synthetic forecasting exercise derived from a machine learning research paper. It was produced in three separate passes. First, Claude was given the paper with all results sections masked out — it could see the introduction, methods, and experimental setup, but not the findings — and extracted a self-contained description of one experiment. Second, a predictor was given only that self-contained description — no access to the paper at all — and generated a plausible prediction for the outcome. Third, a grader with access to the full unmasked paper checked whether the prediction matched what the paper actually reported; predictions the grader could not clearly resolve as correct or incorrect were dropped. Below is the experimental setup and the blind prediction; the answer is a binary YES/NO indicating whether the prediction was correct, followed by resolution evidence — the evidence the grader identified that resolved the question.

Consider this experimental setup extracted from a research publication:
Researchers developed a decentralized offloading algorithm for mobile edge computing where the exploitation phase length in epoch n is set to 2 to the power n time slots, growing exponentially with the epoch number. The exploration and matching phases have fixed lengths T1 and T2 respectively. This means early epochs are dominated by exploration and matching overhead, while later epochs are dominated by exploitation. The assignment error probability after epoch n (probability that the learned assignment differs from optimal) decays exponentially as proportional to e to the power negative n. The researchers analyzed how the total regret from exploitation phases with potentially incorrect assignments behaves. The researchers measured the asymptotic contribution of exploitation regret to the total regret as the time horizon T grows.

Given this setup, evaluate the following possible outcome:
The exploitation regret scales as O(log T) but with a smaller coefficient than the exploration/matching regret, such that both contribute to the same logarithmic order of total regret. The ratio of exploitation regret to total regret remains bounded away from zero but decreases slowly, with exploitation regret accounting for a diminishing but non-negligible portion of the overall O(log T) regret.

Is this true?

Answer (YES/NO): NO